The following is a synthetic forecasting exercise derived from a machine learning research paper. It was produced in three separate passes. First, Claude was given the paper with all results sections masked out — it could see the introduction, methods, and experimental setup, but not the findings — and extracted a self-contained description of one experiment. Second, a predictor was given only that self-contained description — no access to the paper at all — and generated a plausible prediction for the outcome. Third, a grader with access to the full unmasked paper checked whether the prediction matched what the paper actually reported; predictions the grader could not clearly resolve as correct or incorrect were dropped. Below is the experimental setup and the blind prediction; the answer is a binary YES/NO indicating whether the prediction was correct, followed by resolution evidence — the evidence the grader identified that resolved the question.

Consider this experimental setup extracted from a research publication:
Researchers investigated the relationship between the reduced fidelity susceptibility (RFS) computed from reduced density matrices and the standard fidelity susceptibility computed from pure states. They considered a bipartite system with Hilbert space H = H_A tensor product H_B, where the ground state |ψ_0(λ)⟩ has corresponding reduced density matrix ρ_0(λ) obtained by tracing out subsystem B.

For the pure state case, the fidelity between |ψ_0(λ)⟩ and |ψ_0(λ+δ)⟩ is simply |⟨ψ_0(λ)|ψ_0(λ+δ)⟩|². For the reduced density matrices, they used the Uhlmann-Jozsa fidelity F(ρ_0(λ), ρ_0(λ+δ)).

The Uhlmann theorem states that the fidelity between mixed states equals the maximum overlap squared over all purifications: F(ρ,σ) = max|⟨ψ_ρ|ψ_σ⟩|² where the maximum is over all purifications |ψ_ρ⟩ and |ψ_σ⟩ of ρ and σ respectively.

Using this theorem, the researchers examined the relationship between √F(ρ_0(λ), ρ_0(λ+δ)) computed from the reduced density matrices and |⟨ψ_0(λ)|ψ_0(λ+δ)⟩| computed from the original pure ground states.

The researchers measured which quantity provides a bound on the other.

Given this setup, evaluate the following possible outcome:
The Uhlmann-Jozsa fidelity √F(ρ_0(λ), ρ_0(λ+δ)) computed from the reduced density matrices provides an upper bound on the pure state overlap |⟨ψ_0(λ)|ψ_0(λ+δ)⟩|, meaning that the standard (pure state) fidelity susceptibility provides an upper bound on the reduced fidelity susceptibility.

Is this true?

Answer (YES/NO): YES